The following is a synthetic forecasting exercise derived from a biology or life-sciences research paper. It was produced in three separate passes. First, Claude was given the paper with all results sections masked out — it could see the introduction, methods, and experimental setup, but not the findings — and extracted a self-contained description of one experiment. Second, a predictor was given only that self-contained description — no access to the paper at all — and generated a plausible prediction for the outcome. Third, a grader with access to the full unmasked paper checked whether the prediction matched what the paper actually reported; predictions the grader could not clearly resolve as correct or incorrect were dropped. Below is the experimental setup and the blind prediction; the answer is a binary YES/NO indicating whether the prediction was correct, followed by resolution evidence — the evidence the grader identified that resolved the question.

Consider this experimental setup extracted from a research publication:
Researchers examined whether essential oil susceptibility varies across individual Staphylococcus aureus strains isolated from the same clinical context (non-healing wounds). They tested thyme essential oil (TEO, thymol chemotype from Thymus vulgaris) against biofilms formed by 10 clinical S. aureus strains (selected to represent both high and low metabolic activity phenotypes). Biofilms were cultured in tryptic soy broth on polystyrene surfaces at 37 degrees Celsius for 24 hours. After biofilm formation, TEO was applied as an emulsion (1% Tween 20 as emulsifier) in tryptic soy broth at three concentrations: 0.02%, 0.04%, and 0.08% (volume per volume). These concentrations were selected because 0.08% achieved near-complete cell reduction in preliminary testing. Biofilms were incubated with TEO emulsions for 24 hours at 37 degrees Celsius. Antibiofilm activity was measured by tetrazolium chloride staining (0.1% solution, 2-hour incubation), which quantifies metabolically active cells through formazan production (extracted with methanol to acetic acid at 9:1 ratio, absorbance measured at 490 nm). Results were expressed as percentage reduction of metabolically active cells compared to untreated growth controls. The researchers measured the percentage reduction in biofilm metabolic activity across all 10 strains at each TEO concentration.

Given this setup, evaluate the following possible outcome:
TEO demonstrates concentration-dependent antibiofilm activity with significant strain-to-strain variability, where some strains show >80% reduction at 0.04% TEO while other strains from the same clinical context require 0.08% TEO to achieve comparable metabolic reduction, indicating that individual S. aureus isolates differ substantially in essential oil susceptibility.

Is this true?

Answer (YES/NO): NO